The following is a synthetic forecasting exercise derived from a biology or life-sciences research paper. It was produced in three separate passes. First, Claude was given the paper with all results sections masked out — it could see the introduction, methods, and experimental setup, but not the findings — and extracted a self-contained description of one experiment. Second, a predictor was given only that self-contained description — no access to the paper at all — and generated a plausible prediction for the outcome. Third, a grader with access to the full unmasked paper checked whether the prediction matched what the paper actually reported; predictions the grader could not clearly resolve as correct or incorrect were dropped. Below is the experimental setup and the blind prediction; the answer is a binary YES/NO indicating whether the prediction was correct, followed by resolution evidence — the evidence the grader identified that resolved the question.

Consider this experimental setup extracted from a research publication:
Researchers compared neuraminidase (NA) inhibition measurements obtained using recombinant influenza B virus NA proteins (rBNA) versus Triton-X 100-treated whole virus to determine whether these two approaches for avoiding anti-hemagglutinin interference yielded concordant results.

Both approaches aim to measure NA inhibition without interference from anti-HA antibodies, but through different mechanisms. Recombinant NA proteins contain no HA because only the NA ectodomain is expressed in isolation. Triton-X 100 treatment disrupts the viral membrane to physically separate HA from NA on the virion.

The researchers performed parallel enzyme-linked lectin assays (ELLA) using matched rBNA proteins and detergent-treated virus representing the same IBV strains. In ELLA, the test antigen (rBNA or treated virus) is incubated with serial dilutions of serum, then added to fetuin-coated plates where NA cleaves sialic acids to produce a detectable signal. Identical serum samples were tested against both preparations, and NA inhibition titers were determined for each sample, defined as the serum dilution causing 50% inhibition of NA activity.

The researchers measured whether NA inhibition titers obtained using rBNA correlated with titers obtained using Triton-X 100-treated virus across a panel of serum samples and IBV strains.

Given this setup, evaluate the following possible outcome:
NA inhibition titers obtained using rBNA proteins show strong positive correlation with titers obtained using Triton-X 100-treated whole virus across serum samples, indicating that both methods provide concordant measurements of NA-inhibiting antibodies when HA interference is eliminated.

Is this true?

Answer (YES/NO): YES